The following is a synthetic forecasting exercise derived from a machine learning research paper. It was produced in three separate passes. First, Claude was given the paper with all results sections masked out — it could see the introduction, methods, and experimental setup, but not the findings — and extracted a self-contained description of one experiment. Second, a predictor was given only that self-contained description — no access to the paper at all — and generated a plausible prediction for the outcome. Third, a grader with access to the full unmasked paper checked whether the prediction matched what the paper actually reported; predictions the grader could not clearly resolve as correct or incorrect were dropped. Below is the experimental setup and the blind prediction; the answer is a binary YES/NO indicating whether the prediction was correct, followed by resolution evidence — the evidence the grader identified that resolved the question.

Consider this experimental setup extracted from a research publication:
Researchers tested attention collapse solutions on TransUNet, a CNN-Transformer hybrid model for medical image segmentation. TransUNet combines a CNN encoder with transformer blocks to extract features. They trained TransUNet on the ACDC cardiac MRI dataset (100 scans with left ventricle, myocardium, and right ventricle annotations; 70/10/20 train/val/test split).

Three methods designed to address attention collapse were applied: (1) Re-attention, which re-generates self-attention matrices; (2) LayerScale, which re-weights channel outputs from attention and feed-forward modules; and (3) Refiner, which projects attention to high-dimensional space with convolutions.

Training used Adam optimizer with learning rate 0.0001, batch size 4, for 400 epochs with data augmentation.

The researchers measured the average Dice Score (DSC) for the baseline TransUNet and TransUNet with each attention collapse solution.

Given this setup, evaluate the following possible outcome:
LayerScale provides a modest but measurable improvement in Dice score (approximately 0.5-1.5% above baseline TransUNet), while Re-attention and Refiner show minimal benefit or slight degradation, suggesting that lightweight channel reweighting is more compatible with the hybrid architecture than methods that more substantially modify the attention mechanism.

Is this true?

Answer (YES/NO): NO